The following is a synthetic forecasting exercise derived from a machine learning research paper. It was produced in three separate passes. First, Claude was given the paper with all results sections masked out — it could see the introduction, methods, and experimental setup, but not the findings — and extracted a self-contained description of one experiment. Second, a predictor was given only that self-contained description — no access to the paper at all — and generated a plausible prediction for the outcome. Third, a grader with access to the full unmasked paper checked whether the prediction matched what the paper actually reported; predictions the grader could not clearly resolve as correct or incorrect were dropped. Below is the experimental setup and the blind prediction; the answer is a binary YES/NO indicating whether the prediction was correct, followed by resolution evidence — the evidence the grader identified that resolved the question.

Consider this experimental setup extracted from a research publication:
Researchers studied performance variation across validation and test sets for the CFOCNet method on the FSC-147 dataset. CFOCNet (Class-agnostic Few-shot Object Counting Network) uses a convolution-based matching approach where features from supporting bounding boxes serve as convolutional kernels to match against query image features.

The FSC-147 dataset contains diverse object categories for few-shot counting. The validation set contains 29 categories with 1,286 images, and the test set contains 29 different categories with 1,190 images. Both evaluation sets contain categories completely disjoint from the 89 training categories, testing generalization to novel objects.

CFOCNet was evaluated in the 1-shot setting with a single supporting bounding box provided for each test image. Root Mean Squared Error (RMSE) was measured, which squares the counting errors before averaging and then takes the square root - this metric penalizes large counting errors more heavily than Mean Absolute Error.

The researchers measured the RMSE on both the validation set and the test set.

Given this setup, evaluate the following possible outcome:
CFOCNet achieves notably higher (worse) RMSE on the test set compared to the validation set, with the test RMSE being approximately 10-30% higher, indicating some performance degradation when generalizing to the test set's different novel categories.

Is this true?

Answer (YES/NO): NO